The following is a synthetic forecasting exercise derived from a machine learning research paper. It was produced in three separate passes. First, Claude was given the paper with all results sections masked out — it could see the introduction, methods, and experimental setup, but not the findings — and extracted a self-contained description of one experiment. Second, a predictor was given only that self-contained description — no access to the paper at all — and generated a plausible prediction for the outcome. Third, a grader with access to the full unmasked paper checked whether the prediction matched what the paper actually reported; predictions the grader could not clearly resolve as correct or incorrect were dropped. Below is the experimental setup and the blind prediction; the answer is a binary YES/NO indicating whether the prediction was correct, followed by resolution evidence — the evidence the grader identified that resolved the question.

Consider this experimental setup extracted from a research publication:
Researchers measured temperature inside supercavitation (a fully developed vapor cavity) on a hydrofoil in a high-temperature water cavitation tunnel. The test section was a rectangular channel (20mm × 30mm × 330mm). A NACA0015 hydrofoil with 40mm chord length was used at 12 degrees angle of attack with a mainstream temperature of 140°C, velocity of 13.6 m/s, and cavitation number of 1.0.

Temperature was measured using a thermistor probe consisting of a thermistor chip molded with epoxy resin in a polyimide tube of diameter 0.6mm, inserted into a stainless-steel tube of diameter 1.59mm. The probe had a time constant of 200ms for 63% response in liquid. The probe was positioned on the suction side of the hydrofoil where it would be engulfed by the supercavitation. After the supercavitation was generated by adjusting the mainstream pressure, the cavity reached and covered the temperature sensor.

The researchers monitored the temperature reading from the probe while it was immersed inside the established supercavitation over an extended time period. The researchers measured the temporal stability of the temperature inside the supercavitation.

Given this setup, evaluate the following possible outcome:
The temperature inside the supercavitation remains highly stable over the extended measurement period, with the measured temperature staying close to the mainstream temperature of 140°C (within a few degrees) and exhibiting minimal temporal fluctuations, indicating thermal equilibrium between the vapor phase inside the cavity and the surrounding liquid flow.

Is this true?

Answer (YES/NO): NO